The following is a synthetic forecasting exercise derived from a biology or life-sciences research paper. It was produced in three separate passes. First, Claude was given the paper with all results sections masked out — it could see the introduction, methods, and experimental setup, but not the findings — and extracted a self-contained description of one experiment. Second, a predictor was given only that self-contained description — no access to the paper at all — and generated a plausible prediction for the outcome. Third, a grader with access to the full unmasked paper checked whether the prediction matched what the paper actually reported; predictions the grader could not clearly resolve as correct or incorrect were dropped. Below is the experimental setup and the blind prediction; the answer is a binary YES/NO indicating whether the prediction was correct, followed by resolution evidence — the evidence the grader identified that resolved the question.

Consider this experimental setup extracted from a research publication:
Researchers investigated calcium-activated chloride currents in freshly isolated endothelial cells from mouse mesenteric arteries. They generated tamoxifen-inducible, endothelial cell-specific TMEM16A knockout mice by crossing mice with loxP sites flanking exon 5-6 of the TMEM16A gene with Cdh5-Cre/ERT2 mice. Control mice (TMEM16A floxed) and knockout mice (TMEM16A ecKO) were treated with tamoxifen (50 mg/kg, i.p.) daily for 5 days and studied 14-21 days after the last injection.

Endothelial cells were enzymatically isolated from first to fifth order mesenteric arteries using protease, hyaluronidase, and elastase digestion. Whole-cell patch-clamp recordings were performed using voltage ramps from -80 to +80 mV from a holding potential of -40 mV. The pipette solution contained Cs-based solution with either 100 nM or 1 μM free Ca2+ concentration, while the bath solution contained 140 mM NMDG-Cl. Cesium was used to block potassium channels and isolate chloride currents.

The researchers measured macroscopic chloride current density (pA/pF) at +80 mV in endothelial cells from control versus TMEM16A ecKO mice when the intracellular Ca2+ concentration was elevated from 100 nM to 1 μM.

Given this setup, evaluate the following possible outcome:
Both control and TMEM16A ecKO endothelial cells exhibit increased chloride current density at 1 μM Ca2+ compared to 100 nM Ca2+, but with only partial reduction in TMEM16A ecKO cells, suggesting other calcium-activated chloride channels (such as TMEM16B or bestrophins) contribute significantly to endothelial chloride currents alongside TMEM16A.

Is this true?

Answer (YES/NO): NO